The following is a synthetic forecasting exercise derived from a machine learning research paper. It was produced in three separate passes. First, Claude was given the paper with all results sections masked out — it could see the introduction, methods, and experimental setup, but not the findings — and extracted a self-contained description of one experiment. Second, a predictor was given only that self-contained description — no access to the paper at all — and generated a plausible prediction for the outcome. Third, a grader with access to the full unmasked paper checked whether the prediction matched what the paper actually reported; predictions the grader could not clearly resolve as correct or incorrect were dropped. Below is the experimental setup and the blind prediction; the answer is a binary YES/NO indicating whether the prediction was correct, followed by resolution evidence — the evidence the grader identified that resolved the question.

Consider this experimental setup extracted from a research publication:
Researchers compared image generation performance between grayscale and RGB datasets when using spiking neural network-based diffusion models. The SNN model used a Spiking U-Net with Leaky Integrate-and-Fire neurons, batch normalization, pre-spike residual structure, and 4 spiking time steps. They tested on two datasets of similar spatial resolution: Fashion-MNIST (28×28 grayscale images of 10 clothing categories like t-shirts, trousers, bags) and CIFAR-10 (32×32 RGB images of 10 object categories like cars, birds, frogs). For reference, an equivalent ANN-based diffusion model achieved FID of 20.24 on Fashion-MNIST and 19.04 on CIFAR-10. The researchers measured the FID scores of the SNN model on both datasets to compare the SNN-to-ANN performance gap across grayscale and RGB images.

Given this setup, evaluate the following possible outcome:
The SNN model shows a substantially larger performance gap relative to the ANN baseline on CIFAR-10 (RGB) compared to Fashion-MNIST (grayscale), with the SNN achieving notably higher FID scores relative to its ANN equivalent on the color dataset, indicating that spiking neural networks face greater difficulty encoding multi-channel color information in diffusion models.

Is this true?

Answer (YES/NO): NO